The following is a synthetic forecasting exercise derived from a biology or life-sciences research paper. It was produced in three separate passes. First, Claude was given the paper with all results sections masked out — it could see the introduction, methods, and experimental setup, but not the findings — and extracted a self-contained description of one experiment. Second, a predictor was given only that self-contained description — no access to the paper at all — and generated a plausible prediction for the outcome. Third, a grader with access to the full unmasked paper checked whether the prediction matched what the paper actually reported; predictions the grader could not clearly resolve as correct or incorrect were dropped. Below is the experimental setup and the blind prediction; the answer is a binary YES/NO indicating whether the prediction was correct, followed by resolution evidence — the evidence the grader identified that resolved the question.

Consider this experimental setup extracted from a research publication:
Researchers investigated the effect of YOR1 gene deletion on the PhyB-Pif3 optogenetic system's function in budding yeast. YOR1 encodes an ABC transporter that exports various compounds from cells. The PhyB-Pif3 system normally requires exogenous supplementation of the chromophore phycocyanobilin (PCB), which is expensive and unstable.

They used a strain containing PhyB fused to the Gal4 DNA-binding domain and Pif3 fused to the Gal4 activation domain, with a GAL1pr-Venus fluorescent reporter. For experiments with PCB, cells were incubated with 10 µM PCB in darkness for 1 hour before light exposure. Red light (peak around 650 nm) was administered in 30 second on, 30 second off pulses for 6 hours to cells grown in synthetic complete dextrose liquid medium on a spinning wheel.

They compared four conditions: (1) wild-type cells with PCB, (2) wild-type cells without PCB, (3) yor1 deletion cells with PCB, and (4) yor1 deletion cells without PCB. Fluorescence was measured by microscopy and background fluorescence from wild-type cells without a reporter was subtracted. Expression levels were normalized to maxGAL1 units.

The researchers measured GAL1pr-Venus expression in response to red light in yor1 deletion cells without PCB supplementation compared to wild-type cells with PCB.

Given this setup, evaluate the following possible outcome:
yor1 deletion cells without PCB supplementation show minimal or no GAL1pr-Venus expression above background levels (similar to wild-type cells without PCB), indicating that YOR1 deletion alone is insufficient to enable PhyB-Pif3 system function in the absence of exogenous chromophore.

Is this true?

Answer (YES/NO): NO